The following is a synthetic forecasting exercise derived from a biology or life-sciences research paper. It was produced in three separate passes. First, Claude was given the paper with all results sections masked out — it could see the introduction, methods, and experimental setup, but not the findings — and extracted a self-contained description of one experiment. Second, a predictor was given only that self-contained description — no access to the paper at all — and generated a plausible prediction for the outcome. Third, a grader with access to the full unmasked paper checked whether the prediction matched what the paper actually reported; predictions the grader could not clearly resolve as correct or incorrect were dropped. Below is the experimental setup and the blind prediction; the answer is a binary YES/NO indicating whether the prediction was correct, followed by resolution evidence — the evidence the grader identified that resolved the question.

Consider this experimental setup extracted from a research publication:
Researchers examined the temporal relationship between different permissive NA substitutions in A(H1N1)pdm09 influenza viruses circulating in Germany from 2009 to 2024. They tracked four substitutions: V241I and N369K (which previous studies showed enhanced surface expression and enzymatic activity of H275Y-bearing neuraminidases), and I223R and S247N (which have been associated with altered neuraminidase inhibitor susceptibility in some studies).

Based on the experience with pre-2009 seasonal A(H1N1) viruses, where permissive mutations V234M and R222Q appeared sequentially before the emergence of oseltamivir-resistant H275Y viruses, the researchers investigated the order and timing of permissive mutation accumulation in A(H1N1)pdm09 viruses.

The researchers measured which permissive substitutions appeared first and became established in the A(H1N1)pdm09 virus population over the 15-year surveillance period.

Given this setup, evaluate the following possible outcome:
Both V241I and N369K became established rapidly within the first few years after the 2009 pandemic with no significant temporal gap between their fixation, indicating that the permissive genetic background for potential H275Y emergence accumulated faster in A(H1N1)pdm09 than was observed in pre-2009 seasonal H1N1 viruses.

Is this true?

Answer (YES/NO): YES